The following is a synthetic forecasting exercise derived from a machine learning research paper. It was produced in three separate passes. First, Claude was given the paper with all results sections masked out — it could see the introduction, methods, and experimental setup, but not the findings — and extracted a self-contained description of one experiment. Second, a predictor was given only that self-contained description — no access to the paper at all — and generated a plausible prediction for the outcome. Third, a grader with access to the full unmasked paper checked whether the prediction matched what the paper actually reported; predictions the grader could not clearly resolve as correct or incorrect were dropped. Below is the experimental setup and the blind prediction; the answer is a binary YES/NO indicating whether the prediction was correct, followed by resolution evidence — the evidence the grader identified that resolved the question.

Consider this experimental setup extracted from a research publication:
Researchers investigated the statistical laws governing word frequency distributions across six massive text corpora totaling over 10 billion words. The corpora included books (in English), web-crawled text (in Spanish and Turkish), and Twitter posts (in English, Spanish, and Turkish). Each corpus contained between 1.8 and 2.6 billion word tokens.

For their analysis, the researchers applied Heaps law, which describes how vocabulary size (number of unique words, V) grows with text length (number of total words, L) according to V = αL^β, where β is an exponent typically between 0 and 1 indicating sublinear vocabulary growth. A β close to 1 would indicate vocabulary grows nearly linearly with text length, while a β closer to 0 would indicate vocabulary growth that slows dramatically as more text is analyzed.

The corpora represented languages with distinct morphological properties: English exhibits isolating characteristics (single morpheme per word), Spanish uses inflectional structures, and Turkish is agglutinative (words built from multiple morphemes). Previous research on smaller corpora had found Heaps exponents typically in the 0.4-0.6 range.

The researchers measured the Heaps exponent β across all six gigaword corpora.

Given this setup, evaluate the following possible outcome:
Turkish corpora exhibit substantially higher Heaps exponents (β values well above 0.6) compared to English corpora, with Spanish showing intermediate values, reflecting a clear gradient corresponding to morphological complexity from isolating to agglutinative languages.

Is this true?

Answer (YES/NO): NO